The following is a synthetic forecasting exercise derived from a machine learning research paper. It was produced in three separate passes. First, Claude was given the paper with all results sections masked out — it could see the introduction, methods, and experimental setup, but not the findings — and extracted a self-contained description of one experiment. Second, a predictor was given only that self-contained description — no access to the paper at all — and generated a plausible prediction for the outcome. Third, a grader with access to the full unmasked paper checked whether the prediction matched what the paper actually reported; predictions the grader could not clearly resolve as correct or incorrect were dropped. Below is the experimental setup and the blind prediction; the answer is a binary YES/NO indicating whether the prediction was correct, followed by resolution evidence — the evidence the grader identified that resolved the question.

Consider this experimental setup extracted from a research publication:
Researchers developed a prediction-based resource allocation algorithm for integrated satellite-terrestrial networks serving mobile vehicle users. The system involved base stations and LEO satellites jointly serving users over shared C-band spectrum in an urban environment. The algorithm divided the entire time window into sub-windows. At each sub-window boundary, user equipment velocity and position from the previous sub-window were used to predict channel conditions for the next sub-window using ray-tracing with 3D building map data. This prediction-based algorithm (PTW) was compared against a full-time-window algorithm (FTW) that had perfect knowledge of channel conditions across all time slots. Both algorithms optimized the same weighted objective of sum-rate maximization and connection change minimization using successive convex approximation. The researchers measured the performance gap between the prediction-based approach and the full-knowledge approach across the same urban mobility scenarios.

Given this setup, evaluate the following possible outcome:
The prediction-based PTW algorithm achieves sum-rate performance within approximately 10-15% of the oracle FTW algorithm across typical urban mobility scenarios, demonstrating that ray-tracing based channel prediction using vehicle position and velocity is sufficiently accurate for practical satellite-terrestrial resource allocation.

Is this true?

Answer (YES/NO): NO